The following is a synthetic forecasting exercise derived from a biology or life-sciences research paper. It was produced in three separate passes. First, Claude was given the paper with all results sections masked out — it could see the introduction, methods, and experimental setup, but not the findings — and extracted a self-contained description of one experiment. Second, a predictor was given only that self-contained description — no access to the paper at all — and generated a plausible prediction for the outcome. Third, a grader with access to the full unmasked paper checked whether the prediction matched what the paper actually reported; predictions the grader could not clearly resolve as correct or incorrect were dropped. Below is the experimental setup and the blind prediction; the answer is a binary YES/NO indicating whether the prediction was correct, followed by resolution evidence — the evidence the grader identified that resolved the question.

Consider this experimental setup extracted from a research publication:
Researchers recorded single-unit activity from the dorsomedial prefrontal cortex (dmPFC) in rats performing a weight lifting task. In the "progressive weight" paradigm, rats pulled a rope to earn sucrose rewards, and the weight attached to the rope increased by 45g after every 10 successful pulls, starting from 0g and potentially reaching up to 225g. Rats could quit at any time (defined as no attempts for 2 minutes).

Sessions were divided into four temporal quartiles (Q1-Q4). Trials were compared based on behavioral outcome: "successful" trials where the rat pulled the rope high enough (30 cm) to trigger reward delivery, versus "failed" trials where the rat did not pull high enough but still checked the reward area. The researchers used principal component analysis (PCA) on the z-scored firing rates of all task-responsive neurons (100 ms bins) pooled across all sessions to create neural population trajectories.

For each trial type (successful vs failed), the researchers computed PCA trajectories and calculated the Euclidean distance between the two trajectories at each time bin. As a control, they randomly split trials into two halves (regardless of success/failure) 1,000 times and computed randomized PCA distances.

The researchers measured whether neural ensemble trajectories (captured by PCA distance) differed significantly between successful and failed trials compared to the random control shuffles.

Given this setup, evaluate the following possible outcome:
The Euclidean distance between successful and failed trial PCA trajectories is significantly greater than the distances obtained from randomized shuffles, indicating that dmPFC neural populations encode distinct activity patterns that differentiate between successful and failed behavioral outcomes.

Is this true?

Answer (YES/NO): YES